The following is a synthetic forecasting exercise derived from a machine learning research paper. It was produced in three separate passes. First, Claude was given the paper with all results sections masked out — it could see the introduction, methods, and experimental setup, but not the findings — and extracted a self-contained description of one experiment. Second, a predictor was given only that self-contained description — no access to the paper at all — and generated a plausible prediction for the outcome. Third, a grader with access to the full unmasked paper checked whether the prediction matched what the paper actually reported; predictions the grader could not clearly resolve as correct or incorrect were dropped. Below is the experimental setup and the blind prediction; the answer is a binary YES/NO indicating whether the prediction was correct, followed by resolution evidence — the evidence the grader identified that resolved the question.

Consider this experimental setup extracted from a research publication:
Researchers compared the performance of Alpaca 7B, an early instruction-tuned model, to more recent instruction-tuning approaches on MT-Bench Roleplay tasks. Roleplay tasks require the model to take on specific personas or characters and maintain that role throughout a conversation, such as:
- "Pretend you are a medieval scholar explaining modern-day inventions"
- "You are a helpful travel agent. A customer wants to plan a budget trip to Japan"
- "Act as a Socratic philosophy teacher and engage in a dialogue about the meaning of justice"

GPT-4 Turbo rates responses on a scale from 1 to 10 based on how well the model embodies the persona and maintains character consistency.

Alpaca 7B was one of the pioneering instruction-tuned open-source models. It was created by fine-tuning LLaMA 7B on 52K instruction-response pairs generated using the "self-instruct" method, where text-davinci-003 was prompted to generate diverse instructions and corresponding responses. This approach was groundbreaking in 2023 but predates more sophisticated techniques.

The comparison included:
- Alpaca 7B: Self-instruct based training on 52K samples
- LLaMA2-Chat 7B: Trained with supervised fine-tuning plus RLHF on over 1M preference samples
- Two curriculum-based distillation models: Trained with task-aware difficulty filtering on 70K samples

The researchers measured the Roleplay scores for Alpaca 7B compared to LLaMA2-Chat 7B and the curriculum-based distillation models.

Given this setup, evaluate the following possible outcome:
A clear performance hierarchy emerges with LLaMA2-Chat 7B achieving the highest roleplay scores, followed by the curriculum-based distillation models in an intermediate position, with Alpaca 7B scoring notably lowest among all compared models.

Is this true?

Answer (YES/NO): NO